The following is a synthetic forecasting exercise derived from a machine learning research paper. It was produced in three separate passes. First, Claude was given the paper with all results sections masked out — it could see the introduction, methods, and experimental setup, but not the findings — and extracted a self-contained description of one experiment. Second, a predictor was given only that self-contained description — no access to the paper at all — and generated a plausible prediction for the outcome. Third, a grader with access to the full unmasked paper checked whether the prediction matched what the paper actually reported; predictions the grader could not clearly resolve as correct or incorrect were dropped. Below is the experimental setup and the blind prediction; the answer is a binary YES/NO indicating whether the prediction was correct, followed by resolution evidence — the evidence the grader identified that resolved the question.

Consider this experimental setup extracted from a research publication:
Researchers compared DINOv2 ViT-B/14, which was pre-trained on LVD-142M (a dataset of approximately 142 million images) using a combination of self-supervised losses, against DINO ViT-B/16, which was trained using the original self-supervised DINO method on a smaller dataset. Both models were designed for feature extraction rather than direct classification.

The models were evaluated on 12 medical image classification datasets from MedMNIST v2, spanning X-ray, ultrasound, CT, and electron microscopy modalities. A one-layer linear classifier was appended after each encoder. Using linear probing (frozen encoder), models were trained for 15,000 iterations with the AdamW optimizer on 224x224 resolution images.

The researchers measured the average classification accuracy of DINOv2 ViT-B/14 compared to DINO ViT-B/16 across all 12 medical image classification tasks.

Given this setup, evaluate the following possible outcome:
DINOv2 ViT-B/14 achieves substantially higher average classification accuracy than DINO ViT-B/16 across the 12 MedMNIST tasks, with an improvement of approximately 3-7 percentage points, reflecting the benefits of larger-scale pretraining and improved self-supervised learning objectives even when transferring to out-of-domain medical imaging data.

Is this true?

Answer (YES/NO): NO